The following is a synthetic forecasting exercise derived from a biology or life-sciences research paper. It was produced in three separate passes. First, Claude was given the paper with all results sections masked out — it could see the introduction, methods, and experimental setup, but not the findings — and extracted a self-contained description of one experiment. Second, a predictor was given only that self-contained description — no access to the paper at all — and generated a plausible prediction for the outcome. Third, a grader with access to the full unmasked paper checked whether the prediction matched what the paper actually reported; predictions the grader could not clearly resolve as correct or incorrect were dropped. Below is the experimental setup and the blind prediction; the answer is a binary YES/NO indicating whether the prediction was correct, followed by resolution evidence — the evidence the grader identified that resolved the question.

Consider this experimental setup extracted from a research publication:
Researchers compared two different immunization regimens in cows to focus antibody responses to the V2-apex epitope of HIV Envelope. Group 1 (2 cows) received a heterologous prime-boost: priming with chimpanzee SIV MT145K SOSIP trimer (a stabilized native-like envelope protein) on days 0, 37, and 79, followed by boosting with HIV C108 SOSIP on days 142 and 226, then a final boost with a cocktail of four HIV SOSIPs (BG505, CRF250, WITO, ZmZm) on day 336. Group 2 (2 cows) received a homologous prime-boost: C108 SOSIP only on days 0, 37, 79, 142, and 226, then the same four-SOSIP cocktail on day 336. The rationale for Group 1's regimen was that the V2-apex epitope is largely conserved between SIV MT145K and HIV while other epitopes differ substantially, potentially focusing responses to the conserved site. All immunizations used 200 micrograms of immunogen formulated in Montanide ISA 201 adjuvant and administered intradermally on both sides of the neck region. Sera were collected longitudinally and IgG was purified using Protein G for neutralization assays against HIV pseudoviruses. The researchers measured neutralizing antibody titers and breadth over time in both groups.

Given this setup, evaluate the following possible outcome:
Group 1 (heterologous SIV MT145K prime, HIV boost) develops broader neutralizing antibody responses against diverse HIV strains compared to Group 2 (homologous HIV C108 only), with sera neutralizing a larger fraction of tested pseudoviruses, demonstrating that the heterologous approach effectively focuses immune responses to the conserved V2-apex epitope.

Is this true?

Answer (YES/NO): NO